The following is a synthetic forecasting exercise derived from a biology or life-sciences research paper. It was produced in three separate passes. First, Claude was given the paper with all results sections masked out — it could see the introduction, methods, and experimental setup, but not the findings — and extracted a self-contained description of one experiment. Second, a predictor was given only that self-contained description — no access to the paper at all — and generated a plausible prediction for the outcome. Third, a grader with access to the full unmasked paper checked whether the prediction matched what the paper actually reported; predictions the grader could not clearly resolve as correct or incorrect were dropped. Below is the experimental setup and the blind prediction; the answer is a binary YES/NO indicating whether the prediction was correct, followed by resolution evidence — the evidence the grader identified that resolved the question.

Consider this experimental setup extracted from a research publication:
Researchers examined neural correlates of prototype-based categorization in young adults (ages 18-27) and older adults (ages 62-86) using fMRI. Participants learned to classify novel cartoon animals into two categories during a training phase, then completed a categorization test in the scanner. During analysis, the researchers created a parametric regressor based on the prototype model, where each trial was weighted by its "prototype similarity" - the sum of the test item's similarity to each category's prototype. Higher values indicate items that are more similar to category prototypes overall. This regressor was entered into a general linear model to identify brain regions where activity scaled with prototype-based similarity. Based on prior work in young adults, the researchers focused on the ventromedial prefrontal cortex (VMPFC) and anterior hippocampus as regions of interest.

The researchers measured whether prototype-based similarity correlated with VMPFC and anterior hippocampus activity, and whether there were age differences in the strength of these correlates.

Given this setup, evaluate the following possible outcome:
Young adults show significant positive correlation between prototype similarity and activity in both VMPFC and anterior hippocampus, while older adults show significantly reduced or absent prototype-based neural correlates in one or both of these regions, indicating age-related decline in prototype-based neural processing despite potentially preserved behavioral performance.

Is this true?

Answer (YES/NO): NO